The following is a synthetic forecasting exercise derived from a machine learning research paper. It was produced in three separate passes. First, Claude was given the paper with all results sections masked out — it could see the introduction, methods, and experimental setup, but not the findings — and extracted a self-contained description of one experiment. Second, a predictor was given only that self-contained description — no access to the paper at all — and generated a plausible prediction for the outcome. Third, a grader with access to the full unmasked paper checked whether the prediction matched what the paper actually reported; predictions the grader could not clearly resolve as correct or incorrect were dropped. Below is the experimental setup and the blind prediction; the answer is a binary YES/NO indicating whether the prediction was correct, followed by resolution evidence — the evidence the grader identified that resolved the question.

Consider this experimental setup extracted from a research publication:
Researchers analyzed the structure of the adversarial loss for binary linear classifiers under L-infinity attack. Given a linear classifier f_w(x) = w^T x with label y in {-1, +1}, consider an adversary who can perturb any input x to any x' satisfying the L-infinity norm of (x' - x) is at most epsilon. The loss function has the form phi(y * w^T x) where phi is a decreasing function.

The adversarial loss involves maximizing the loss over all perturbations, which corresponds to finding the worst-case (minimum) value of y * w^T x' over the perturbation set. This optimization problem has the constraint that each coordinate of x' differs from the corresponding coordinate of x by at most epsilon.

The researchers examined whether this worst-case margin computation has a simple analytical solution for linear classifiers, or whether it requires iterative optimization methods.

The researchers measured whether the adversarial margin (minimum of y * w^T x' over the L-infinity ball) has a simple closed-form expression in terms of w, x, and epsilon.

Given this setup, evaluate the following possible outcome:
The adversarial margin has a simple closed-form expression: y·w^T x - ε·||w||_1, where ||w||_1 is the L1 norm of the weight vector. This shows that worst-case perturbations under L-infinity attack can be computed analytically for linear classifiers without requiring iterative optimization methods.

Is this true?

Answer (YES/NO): YES